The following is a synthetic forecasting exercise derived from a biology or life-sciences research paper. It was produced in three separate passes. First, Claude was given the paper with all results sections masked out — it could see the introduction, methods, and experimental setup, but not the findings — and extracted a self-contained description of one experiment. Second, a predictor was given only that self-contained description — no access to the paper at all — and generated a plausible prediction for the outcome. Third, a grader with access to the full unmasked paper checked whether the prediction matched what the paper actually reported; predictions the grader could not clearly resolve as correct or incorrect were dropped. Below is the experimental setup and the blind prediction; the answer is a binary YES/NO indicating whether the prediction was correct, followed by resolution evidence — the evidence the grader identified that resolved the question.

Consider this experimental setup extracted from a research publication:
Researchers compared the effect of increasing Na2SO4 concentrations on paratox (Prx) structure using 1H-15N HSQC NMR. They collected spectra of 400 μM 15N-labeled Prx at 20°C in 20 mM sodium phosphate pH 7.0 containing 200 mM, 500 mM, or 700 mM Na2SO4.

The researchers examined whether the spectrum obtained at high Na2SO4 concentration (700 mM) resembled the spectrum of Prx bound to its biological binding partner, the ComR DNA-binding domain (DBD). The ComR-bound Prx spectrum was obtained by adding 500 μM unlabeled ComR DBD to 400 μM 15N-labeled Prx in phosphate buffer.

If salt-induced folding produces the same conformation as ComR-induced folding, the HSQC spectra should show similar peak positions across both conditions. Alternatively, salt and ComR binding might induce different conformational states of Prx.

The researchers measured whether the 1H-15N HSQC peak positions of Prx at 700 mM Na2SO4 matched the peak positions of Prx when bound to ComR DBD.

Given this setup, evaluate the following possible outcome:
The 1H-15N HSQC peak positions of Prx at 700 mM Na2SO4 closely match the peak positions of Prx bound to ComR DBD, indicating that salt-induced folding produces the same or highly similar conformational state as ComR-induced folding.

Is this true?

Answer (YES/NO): NO